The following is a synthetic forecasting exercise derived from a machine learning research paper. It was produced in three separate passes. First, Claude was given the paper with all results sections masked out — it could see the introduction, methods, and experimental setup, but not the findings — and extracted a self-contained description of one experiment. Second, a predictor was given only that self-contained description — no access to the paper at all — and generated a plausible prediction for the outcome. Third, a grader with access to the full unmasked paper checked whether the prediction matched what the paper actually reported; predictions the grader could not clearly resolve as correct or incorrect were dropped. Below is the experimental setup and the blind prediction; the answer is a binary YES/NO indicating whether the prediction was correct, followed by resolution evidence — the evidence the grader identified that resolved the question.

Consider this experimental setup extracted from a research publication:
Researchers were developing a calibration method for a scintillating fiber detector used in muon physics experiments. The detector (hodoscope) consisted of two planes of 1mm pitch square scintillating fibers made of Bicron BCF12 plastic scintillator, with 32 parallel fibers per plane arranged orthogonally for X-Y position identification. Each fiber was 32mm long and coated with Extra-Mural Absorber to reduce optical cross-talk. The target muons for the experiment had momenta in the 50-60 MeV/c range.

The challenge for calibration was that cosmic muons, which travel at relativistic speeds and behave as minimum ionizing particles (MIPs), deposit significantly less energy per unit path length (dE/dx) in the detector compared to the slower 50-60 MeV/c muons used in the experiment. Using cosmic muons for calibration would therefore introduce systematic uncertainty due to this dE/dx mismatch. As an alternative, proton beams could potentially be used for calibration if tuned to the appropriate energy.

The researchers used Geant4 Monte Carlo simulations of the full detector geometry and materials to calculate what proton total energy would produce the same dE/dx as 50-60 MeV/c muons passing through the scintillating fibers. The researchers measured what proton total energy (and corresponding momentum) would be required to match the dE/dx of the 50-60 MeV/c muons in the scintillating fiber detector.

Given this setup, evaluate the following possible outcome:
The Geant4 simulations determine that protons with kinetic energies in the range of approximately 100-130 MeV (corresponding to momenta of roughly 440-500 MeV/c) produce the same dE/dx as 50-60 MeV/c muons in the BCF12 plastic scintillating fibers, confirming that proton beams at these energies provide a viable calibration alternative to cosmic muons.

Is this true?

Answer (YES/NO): NO